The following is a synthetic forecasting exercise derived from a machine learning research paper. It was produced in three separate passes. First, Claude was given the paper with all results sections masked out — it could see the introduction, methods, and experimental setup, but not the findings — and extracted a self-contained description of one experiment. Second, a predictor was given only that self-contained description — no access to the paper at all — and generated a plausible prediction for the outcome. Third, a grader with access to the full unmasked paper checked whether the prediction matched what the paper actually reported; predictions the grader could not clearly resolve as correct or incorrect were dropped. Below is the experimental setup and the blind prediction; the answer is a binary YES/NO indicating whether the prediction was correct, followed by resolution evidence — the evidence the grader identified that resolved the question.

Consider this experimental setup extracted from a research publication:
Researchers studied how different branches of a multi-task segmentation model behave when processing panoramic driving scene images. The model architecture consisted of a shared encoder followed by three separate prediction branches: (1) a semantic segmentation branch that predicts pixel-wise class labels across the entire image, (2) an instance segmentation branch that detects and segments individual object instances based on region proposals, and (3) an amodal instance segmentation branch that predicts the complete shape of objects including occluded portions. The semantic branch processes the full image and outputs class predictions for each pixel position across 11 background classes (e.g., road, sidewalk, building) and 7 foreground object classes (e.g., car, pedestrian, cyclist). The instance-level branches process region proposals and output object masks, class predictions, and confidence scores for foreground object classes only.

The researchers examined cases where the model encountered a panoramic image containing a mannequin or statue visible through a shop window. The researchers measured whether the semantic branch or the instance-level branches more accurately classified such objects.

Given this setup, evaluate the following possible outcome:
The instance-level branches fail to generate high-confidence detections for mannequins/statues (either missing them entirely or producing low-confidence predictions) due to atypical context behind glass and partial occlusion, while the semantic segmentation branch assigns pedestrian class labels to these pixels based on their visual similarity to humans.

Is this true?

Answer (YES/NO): NO